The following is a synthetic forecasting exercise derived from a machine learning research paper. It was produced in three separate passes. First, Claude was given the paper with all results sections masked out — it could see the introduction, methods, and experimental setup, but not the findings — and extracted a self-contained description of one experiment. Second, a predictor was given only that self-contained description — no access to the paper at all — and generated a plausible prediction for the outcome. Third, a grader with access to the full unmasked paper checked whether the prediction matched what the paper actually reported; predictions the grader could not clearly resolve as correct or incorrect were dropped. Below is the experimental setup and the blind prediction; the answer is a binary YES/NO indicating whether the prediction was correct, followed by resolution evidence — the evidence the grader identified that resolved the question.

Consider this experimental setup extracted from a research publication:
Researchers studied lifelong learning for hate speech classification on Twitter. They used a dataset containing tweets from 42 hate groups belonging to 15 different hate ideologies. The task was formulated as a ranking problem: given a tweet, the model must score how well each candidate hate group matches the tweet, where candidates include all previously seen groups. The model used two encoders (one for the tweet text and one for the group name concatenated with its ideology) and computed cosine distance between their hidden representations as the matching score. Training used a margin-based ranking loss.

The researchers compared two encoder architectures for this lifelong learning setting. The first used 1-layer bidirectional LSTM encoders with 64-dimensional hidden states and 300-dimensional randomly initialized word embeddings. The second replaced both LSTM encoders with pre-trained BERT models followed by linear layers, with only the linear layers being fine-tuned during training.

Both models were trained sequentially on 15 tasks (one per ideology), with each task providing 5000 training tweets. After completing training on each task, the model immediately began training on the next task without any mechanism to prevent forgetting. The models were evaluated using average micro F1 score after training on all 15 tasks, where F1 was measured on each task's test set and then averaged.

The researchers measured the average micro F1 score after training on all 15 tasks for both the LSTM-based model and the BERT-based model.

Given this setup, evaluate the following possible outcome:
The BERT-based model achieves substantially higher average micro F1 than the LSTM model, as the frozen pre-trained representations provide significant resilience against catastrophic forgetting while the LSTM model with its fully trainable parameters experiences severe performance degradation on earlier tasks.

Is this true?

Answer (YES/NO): NO